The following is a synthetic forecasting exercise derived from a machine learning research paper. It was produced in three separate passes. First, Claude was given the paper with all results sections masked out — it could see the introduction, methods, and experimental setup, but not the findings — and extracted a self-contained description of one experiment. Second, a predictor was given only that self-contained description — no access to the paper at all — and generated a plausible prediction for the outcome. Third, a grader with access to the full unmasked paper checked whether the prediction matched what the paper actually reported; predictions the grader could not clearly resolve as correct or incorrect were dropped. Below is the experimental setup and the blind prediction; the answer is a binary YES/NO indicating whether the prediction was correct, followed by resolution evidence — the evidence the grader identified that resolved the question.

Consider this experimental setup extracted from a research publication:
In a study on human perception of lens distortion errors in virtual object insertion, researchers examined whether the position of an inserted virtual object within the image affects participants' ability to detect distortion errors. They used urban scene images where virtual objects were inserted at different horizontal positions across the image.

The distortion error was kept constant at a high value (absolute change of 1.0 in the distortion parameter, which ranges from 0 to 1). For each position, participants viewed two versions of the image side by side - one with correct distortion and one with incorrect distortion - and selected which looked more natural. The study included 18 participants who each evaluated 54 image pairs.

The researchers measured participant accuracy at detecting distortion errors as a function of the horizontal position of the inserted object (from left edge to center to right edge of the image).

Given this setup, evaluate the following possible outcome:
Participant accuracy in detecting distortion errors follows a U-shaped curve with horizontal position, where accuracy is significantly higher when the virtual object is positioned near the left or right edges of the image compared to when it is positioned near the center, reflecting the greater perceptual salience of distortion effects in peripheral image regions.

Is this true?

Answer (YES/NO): NO